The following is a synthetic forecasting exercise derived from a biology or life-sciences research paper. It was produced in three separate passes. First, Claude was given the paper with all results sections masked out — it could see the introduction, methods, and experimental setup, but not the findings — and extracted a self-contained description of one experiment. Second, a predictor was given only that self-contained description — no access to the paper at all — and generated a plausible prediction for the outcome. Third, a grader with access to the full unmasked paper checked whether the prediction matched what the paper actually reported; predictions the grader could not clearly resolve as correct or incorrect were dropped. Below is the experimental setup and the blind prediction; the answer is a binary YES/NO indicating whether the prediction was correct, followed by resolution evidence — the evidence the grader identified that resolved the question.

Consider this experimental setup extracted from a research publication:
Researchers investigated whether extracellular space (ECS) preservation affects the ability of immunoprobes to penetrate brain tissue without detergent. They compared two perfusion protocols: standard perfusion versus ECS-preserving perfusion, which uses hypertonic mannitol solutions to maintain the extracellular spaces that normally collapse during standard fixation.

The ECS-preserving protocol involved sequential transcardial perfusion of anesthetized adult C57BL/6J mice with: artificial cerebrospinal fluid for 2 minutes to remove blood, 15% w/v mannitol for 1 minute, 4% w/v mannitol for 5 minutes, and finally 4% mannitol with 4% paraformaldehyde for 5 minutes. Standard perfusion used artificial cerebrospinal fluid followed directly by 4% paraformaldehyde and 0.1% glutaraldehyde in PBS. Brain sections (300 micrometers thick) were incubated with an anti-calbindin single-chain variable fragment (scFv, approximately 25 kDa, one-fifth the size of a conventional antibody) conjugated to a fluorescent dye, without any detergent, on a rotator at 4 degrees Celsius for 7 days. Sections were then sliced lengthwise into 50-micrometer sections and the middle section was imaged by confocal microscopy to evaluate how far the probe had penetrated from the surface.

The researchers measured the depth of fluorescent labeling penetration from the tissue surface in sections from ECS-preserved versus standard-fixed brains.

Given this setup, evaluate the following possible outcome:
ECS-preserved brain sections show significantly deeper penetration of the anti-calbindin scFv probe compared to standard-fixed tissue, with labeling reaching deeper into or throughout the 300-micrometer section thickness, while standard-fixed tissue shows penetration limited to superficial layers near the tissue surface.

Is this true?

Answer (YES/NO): NO